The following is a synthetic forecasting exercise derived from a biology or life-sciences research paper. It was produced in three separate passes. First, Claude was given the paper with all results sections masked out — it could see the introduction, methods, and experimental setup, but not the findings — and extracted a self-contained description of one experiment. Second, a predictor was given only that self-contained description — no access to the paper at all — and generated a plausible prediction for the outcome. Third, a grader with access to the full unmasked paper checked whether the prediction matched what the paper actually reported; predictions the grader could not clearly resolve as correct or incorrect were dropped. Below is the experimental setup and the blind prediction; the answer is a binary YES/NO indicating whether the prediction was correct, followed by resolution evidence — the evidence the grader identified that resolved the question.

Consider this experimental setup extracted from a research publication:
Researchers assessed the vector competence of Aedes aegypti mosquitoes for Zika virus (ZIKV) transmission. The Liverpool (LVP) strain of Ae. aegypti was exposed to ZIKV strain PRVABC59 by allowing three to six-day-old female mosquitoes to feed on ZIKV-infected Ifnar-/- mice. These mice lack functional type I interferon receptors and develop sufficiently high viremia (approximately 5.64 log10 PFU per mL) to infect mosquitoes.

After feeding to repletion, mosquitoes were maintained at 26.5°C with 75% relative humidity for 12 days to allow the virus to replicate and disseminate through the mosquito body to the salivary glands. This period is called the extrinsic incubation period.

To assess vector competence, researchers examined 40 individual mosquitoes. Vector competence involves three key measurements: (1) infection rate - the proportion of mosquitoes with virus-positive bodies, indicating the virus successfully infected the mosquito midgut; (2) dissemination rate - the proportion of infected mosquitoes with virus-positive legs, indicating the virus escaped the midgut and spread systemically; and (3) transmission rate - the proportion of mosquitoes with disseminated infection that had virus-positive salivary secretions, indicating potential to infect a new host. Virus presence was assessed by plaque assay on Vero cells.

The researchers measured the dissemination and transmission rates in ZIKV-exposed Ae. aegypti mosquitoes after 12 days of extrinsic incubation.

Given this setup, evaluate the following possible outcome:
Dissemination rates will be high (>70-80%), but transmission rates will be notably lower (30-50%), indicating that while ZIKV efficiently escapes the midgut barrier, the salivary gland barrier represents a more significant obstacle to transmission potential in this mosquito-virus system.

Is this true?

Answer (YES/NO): NO